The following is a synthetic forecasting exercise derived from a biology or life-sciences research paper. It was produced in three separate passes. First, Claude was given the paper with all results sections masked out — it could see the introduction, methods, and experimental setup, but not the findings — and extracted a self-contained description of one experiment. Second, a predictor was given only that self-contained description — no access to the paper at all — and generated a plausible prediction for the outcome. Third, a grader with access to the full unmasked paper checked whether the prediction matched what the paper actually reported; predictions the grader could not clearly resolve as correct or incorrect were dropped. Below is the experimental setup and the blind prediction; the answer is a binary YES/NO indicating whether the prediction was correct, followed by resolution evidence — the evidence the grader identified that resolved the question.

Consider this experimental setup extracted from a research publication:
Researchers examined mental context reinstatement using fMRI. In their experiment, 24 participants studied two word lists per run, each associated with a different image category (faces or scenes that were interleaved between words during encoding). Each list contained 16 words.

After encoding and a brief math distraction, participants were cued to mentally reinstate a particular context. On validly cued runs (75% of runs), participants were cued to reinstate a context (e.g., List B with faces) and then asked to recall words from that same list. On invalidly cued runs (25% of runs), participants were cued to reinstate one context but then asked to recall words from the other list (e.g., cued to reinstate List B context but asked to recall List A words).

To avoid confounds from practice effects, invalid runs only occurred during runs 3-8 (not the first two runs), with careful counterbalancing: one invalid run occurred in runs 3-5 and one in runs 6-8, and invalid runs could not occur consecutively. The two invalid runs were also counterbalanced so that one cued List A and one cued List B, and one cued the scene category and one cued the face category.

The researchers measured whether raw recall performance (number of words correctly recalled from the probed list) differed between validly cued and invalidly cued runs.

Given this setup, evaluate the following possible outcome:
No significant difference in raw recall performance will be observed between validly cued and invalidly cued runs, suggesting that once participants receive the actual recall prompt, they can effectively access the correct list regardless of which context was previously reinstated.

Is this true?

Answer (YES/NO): NO